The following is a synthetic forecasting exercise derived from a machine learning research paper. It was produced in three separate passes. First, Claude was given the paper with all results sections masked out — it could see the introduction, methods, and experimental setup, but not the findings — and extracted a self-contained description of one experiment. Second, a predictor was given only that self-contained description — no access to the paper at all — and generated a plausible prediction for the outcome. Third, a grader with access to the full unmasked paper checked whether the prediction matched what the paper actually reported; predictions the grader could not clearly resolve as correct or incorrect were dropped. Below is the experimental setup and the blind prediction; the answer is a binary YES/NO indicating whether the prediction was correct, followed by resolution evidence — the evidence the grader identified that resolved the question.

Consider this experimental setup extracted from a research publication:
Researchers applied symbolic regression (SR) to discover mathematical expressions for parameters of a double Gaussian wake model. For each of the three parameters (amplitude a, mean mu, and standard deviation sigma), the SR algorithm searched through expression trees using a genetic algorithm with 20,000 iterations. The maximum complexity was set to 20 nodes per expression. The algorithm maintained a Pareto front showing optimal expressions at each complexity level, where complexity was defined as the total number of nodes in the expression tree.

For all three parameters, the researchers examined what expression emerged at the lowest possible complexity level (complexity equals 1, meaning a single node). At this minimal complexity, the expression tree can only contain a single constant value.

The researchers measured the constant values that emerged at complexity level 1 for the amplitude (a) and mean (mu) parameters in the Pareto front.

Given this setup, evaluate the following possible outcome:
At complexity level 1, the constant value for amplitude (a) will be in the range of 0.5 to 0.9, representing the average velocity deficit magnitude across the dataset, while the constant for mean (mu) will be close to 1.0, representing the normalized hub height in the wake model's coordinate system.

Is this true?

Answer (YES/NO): NO